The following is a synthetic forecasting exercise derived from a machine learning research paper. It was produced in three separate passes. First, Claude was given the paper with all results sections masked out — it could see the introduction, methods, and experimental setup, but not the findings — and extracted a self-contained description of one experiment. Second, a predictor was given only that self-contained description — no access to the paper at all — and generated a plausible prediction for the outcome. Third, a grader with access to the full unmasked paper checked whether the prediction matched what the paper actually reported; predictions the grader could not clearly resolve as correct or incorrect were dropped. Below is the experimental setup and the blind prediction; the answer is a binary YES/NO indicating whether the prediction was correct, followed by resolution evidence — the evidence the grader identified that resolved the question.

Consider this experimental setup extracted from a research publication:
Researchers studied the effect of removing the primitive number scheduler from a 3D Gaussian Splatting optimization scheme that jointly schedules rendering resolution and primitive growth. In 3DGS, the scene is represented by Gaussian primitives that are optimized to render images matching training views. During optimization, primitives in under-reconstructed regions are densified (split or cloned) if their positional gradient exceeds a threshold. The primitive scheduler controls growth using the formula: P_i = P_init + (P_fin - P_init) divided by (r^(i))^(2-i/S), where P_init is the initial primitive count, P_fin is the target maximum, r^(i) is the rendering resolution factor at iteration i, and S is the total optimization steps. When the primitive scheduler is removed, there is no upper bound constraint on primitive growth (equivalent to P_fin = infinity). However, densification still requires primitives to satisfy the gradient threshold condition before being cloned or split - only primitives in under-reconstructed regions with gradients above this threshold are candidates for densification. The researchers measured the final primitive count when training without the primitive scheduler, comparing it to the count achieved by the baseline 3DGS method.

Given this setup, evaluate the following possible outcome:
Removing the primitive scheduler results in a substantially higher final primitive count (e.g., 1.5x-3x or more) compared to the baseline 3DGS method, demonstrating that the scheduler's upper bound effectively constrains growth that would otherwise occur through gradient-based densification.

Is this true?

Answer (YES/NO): NO